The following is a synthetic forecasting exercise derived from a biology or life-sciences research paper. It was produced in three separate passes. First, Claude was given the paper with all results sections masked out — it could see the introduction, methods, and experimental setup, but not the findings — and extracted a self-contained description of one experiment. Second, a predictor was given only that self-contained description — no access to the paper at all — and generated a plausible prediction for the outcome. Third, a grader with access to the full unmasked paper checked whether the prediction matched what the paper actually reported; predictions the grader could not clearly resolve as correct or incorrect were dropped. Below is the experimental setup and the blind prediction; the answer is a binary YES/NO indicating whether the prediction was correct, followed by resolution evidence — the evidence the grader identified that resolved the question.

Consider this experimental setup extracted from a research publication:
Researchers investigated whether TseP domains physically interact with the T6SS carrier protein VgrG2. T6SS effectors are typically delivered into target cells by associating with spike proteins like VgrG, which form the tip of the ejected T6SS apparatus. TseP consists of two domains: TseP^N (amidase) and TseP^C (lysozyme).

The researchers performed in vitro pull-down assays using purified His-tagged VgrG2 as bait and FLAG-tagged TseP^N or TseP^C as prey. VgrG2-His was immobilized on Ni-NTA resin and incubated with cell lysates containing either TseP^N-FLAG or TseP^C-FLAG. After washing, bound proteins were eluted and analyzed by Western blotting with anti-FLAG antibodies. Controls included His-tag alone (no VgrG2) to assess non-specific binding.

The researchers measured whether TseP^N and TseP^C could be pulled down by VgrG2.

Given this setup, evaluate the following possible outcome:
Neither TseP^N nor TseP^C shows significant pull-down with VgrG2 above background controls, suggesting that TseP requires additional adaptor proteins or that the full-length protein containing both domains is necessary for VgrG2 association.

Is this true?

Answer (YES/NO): NO